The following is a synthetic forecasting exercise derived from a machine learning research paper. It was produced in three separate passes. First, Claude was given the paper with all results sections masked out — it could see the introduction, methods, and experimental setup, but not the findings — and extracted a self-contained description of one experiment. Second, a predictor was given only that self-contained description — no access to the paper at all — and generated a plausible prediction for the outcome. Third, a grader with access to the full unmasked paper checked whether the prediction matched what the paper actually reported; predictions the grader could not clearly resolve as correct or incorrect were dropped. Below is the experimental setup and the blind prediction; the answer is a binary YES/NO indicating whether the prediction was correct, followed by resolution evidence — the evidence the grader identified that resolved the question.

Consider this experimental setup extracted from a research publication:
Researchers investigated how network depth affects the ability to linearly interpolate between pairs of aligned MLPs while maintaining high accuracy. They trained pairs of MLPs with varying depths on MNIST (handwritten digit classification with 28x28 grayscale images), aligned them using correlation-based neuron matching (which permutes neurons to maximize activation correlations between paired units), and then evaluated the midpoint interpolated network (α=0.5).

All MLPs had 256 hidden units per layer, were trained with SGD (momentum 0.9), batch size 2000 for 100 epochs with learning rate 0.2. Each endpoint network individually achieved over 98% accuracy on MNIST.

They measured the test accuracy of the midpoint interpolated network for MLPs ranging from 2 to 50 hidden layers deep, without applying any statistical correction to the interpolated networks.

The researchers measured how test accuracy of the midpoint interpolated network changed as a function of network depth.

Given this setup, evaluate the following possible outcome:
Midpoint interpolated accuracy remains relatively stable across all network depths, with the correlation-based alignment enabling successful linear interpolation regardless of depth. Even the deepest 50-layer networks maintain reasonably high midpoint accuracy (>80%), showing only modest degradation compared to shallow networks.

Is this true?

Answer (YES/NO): NO